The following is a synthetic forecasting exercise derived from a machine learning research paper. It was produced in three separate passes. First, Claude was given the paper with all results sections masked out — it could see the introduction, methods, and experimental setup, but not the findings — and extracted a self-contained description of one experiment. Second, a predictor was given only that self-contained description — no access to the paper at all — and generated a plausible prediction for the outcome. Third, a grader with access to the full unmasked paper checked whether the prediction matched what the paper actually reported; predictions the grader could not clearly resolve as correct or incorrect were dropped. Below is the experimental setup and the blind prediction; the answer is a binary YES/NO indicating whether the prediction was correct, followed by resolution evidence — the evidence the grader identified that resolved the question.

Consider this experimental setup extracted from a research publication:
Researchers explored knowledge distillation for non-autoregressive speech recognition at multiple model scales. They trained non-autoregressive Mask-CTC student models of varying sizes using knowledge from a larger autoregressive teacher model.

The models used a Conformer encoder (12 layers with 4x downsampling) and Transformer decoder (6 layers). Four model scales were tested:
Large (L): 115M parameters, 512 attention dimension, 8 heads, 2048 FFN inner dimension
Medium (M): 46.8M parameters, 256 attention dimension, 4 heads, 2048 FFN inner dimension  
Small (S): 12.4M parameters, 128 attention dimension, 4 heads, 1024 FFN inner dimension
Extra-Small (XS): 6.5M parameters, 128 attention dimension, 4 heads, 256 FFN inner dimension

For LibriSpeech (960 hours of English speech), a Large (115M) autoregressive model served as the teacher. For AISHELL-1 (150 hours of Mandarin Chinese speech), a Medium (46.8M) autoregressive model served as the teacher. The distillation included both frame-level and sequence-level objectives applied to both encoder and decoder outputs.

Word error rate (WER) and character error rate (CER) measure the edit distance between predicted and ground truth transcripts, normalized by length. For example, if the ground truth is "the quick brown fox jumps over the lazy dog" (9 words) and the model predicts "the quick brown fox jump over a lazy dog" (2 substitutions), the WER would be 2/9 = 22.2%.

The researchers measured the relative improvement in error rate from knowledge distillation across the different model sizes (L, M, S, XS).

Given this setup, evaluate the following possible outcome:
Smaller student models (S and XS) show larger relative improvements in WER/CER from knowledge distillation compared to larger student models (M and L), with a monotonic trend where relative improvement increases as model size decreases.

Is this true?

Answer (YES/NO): NO